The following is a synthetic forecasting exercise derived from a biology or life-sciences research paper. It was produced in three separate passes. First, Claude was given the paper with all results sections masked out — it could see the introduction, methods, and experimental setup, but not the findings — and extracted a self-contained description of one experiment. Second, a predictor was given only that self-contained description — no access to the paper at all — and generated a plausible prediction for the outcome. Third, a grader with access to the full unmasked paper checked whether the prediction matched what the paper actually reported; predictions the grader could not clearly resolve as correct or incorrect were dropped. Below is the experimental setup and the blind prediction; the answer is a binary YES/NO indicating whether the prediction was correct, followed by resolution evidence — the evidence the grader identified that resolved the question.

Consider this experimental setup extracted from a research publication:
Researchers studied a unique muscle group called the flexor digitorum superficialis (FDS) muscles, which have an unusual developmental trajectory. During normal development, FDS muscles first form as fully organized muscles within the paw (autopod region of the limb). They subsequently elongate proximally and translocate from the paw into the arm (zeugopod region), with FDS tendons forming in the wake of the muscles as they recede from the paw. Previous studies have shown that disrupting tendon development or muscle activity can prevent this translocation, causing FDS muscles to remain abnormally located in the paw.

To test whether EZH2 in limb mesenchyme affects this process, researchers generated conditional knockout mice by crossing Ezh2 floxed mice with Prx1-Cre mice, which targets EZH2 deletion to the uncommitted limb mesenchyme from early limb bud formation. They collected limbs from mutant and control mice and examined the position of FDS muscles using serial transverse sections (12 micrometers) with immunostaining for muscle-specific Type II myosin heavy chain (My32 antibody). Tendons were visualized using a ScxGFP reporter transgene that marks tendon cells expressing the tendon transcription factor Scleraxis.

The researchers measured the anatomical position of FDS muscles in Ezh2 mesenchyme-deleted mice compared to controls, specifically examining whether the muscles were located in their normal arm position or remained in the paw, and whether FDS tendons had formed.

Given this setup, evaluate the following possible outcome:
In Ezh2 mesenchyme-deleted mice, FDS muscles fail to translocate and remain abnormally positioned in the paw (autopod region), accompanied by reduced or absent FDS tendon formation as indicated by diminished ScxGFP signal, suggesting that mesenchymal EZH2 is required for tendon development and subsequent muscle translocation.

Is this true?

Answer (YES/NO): YES